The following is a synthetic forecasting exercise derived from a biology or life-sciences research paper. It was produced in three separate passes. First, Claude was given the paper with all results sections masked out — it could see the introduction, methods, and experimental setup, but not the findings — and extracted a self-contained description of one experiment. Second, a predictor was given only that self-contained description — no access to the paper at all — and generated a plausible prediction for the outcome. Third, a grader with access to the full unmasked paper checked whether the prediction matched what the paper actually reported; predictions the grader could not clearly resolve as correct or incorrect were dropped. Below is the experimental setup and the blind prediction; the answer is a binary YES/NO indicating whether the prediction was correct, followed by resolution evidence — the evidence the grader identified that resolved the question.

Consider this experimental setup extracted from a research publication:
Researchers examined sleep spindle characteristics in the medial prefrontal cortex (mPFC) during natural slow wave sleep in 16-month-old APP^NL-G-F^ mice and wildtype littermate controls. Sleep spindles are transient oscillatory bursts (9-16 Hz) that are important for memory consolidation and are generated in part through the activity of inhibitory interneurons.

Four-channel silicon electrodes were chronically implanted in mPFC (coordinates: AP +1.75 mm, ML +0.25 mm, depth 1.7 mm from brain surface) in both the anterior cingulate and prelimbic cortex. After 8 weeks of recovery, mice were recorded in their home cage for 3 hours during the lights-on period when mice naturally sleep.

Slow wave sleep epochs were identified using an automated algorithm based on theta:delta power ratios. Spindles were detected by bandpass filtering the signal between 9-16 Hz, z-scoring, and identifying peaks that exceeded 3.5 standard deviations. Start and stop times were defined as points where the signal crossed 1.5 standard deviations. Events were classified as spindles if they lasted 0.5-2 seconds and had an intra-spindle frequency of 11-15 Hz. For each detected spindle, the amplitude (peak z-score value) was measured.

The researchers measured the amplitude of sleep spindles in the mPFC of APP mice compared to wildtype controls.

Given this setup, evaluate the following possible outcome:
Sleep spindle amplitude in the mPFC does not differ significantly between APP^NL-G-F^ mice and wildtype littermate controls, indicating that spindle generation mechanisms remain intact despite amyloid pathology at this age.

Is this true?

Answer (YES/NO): NO